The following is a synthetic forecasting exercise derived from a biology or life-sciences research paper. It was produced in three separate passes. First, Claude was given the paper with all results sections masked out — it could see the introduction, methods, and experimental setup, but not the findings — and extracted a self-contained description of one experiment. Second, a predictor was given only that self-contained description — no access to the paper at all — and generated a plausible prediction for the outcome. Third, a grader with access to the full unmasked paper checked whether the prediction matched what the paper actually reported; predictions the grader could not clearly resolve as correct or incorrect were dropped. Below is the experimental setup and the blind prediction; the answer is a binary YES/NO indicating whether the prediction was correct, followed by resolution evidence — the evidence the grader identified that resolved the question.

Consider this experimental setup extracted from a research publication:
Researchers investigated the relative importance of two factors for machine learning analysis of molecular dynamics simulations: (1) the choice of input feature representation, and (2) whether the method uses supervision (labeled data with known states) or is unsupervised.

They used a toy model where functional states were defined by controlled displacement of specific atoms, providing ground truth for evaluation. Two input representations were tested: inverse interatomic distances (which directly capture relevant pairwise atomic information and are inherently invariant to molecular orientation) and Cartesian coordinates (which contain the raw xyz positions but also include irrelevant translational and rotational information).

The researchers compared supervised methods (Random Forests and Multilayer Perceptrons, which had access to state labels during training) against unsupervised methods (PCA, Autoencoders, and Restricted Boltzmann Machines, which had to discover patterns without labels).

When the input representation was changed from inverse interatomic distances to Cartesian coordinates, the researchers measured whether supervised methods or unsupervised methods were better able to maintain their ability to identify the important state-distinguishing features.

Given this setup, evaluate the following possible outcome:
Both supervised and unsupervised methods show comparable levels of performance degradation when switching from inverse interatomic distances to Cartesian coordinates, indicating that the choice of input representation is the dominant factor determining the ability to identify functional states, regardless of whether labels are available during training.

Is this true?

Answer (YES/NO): NO